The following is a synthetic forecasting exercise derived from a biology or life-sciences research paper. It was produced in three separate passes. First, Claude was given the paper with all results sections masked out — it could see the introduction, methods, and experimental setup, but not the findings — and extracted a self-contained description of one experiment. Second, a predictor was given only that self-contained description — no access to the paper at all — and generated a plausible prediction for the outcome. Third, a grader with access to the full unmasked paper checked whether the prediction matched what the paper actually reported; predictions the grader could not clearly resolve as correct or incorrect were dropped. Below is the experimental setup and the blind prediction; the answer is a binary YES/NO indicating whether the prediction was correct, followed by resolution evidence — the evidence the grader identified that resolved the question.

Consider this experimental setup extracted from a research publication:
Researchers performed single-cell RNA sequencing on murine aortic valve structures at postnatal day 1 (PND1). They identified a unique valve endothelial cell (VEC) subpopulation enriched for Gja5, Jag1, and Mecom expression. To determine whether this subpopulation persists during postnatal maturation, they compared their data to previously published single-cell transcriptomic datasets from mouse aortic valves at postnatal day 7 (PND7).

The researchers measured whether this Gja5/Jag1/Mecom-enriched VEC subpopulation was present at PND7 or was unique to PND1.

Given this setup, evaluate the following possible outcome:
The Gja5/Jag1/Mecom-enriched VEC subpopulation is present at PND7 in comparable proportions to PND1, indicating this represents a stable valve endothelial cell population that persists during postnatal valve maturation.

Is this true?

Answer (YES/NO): NO